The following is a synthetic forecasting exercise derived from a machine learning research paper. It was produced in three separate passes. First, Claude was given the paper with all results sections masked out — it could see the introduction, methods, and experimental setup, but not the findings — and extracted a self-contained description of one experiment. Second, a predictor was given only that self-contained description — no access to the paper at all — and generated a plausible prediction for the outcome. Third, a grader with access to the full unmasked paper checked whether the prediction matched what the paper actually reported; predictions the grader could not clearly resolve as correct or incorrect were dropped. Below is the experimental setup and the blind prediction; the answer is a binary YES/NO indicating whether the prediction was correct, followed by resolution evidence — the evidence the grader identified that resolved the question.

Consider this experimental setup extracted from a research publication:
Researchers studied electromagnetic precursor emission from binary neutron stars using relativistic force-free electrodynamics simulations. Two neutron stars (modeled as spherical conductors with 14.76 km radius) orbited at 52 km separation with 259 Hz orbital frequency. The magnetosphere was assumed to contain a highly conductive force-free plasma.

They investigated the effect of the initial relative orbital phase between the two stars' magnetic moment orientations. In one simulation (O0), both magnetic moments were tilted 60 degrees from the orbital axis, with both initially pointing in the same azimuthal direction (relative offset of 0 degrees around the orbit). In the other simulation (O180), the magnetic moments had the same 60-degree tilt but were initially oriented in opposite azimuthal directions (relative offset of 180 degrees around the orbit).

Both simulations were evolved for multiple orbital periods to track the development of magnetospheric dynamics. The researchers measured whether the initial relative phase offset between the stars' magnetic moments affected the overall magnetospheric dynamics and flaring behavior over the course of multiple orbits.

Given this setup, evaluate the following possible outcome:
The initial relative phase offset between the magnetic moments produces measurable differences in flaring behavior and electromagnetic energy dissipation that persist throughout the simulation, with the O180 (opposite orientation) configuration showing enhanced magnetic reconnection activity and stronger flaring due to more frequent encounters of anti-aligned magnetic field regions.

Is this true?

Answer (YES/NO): NO